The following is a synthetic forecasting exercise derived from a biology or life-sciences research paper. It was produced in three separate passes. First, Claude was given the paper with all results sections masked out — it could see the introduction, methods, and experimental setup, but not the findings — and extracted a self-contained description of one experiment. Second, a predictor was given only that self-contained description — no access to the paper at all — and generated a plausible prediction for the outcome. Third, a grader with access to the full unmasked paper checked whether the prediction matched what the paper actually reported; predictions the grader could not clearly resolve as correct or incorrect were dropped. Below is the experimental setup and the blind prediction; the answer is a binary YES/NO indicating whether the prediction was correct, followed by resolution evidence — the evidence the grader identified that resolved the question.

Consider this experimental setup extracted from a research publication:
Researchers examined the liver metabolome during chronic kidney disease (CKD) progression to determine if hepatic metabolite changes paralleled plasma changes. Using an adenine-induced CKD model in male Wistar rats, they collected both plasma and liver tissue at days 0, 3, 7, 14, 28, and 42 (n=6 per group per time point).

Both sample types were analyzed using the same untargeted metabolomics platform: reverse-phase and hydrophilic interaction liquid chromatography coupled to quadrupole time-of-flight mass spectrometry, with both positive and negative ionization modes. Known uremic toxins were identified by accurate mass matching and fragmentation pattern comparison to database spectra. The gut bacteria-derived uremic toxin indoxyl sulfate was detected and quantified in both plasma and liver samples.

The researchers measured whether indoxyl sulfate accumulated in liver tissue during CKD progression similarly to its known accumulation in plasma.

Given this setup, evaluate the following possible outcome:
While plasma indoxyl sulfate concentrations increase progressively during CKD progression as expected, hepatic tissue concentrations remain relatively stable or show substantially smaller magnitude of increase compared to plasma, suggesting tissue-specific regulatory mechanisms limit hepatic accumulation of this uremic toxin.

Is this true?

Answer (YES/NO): NO